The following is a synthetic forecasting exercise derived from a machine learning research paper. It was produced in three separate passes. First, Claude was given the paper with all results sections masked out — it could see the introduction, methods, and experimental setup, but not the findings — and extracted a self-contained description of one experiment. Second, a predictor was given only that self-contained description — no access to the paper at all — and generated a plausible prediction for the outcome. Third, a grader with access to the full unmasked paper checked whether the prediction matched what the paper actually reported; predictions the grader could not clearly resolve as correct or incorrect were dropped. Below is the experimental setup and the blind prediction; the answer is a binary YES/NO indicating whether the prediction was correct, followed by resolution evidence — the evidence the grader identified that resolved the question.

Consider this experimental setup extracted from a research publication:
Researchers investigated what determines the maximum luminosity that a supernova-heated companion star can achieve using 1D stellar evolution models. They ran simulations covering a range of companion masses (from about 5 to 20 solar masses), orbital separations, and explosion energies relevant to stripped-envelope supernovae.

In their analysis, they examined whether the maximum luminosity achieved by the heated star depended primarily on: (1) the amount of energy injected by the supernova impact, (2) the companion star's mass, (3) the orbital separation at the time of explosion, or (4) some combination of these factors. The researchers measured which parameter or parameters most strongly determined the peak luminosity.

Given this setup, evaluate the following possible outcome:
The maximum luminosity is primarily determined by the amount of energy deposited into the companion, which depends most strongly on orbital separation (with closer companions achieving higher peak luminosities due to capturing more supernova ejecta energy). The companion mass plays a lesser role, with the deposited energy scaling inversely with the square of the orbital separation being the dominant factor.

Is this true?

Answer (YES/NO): NO